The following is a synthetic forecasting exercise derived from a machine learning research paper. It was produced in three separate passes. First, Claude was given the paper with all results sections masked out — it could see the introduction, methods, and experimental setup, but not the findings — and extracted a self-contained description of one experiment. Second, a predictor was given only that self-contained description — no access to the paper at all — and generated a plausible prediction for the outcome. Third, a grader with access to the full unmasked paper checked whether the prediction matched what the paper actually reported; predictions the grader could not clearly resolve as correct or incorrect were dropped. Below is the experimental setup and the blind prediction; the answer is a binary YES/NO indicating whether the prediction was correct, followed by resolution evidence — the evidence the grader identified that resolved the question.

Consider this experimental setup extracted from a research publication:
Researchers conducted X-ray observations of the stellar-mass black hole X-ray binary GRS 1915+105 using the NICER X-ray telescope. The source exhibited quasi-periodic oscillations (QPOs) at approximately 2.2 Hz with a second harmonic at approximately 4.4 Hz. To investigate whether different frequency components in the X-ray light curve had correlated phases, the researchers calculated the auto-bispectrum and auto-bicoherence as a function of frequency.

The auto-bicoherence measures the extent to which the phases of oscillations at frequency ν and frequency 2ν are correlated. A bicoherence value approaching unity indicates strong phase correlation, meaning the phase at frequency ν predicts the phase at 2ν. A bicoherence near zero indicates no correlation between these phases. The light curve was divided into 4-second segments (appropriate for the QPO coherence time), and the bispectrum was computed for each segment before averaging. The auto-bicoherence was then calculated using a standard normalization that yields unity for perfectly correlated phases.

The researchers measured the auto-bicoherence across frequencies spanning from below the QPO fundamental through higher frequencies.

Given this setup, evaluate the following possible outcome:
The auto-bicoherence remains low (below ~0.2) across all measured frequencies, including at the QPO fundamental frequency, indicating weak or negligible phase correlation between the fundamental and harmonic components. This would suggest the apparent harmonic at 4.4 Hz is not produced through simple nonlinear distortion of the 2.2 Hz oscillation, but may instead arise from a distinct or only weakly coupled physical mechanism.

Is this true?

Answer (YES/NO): NO